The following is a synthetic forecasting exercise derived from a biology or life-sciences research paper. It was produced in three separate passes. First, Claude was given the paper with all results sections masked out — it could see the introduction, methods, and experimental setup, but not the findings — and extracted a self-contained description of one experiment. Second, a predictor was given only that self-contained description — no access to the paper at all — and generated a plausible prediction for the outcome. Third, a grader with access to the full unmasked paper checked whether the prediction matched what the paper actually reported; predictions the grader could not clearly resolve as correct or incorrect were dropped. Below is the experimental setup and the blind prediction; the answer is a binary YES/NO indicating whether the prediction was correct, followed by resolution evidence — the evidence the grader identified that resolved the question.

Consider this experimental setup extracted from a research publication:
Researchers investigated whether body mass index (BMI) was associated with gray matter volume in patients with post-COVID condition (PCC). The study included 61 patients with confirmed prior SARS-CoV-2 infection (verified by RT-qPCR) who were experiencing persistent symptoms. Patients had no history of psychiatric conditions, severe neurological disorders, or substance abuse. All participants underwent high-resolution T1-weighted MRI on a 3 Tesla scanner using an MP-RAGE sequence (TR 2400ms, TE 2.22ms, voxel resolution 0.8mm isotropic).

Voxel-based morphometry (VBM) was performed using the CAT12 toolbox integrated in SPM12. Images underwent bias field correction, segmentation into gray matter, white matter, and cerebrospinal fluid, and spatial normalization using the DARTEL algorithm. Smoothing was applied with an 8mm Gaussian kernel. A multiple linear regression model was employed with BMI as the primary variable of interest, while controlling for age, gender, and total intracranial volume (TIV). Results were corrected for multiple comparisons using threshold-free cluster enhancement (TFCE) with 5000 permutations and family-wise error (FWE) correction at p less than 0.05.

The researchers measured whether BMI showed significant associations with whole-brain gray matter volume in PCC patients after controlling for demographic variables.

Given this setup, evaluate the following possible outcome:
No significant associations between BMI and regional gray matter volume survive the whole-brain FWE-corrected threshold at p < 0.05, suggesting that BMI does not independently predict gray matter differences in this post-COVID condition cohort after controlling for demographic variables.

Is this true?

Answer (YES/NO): NO